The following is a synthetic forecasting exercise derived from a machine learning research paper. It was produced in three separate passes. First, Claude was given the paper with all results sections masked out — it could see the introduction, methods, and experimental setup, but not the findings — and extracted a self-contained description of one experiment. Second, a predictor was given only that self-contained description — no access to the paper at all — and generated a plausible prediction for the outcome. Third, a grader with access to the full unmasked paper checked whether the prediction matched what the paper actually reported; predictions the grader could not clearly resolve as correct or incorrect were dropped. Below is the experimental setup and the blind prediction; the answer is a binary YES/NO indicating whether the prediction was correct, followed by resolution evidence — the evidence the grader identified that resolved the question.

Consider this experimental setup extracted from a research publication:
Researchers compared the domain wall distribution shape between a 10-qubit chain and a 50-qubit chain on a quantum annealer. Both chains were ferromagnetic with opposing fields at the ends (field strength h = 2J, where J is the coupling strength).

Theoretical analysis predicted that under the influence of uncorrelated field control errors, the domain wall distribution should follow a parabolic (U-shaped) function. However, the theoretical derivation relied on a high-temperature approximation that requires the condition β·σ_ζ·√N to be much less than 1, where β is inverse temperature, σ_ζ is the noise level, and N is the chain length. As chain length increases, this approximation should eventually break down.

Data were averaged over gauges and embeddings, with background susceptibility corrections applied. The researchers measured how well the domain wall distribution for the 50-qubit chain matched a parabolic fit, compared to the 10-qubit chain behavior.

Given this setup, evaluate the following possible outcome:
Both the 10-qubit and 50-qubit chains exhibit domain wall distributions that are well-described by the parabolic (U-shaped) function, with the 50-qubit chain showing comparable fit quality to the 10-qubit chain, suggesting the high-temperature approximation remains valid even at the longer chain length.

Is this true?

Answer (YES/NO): NO